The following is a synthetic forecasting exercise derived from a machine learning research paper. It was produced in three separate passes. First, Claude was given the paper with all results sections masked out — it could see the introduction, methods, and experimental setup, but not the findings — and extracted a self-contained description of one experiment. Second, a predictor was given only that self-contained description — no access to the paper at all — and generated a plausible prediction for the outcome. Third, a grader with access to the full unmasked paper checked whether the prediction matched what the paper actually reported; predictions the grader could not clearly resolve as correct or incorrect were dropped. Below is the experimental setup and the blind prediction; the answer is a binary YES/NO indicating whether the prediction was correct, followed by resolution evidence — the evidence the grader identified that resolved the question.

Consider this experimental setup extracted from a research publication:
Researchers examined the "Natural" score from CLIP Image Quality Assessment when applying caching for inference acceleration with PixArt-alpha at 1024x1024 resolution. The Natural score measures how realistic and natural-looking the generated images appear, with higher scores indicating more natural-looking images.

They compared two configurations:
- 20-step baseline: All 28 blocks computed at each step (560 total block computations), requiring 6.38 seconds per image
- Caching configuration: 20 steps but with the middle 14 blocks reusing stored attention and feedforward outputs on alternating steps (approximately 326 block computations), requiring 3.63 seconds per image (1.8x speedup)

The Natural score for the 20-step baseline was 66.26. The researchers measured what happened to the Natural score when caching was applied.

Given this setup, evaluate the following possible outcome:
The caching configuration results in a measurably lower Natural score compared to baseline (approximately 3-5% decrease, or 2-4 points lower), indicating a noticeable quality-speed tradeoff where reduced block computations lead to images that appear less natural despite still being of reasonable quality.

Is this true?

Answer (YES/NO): YES